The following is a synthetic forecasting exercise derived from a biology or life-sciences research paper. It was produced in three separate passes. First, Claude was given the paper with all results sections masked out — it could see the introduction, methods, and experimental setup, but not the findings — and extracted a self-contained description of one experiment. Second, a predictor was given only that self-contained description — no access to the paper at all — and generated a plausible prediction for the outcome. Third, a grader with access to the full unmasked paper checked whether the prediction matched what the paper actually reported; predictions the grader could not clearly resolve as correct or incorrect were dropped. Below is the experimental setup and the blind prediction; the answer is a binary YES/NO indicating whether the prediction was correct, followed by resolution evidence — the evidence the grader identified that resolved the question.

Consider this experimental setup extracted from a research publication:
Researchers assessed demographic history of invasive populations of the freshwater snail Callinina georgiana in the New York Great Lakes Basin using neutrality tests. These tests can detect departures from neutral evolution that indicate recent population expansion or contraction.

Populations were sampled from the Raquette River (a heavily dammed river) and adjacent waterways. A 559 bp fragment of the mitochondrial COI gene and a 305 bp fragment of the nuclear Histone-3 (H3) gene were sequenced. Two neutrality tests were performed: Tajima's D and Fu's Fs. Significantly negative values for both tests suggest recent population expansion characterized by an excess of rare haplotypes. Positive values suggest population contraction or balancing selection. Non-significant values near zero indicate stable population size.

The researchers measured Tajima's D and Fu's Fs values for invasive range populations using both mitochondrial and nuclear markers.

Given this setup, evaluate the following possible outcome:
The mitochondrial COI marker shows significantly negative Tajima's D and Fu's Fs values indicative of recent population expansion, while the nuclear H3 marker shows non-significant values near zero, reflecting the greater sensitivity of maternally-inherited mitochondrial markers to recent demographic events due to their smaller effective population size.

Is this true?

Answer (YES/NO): NO